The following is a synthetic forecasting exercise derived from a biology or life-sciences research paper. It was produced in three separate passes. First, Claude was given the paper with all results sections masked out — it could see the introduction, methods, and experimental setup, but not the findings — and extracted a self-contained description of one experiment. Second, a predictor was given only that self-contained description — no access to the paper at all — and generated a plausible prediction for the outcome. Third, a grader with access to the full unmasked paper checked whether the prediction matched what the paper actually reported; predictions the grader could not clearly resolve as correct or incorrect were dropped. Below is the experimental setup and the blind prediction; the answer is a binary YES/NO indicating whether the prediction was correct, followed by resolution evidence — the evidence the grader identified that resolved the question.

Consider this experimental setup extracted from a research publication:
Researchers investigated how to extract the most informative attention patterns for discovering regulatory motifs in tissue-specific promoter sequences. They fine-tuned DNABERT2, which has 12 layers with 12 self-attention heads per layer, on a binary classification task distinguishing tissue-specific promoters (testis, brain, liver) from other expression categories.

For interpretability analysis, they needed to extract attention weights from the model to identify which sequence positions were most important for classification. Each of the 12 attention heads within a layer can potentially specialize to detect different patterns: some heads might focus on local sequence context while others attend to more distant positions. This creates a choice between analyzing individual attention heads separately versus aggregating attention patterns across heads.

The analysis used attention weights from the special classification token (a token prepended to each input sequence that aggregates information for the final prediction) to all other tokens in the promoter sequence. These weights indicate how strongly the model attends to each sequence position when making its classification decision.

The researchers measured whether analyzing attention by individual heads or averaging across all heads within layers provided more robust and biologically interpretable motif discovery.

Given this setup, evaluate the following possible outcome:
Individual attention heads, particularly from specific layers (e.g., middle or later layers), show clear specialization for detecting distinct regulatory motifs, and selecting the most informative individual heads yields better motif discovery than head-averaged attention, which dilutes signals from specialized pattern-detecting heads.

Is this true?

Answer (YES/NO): NO